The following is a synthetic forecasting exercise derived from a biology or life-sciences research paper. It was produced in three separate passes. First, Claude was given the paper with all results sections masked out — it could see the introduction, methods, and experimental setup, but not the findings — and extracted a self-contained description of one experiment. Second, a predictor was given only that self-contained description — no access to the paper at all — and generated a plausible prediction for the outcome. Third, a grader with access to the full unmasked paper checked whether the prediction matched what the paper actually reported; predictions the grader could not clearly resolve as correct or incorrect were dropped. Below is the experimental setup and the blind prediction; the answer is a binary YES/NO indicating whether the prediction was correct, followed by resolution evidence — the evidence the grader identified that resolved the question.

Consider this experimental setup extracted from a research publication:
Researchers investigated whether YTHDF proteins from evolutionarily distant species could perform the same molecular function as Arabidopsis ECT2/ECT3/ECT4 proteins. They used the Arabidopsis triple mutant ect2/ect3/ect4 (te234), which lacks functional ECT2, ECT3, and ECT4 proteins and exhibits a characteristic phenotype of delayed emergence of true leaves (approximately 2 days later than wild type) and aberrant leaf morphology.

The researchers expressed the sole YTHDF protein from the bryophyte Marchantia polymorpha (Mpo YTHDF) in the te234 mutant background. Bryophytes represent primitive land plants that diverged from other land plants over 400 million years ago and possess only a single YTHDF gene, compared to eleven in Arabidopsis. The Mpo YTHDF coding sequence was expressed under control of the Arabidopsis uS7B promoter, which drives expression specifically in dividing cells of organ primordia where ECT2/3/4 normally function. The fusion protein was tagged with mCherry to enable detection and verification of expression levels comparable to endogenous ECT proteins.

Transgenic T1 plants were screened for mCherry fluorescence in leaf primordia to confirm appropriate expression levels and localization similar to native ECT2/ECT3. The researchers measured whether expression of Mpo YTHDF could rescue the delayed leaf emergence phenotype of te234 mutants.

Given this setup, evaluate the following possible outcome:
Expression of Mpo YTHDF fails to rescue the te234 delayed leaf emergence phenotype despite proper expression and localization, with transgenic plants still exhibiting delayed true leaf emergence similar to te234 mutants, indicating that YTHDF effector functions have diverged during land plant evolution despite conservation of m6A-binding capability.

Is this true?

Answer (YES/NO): NO